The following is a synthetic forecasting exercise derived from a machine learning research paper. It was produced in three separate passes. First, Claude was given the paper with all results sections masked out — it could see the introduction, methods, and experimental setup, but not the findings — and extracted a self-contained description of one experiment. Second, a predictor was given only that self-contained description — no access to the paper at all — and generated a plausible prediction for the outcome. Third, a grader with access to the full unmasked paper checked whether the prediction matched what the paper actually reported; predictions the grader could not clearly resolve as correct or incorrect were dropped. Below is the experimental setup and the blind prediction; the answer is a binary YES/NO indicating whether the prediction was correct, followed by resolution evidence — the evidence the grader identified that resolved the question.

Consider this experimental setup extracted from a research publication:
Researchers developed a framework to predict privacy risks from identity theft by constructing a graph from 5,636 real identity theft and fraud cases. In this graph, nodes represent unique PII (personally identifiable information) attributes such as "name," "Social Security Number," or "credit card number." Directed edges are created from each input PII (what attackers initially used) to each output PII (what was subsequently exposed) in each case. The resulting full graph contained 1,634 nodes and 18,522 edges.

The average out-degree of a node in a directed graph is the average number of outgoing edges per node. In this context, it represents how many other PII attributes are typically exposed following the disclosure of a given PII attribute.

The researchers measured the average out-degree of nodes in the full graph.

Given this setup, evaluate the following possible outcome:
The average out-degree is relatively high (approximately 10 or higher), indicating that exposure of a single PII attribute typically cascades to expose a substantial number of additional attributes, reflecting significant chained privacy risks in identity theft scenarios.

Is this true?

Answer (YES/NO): YES